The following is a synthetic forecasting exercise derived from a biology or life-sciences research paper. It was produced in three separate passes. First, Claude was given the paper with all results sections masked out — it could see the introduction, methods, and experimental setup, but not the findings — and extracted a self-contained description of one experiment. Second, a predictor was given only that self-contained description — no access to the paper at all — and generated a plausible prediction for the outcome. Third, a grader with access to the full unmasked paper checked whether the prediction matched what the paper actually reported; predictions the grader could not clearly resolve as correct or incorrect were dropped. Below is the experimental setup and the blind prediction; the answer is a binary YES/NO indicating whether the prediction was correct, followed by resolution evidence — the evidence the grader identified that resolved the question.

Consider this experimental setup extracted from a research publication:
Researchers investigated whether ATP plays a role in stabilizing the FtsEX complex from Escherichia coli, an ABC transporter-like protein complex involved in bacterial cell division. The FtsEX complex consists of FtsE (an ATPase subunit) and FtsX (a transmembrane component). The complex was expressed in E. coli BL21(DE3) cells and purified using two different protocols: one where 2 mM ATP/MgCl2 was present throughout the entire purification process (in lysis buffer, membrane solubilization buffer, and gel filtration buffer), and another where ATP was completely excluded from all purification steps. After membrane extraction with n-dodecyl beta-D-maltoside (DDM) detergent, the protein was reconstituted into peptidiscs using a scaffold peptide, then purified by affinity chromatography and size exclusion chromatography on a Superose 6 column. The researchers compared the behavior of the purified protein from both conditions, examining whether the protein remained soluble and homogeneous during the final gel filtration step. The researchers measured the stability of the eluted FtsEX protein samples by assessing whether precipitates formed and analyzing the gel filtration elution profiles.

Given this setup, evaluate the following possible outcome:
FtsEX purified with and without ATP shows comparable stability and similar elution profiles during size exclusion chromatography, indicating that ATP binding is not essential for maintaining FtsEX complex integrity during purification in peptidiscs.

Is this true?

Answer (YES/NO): NO